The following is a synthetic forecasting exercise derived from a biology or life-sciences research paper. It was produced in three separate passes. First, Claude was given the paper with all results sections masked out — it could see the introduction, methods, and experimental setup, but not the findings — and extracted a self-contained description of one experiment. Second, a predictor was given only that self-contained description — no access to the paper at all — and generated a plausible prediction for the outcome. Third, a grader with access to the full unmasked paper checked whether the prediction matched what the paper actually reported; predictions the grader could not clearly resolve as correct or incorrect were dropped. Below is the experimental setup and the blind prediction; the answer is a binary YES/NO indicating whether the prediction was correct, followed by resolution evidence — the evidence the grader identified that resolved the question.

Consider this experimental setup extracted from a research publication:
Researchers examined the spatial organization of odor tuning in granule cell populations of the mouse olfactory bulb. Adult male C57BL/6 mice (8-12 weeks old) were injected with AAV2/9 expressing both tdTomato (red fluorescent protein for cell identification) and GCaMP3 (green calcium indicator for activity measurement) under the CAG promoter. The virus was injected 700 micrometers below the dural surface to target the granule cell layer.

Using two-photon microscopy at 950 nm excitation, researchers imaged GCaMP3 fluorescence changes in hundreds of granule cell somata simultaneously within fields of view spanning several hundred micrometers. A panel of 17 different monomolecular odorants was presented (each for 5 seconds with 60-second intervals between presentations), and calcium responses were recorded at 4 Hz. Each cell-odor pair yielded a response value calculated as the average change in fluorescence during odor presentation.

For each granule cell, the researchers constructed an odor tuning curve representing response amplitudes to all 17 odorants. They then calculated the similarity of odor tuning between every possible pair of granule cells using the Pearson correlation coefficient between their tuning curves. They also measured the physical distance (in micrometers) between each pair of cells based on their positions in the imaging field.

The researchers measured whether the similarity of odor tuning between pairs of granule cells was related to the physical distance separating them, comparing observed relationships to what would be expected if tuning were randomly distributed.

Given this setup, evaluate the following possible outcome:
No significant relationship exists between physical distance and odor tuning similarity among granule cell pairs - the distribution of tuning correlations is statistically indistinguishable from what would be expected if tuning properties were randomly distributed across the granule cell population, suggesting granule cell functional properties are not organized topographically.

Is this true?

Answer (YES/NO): YES